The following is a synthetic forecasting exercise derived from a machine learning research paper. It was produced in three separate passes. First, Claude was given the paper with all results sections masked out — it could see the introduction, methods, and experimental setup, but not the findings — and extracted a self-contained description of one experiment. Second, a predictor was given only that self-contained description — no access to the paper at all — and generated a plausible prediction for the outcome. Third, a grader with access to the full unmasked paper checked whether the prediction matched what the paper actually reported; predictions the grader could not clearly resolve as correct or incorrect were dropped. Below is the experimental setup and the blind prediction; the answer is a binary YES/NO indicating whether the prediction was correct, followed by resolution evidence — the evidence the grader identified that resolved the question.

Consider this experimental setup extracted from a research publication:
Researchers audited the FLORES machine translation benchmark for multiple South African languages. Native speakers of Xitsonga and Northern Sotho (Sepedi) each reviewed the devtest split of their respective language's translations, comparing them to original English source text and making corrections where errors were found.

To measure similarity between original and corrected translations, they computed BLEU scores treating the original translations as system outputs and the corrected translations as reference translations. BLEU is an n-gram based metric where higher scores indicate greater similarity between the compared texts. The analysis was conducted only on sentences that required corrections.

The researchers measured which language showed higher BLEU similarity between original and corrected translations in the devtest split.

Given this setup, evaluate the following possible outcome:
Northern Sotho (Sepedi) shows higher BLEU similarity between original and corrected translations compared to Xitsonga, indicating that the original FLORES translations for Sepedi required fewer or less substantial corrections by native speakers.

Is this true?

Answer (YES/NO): YES